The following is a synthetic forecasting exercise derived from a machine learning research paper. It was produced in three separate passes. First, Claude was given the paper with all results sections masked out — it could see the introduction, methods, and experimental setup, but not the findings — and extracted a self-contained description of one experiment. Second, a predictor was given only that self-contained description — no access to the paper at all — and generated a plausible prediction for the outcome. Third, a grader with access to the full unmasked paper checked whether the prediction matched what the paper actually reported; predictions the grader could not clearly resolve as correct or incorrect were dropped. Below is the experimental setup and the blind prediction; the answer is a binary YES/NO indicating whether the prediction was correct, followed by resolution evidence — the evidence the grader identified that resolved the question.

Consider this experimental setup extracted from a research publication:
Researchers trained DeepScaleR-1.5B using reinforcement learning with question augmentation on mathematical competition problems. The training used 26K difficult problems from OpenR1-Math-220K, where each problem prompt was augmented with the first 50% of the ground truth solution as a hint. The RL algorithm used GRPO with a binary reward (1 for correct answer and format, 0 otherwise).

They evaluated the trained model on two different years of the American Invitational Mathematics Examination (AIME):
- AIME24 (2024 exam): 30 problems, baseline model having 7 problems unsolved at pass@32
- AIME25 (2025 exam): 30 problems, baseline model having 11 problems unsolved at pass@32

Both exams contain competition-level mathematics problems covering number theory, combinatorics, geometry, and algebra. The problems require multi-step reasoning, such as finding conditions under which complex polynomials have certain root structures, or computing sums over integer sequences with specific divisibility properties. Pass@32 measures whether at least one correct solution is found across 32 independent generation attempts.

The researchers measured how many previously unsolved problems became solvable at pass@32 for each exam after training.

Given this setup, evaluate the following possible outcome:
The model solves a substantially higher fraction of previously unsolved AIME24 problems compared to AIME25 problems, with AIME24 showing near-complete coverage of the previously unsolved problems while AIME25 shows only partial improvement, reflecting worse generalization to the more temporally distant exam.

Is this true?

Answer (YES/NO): NO